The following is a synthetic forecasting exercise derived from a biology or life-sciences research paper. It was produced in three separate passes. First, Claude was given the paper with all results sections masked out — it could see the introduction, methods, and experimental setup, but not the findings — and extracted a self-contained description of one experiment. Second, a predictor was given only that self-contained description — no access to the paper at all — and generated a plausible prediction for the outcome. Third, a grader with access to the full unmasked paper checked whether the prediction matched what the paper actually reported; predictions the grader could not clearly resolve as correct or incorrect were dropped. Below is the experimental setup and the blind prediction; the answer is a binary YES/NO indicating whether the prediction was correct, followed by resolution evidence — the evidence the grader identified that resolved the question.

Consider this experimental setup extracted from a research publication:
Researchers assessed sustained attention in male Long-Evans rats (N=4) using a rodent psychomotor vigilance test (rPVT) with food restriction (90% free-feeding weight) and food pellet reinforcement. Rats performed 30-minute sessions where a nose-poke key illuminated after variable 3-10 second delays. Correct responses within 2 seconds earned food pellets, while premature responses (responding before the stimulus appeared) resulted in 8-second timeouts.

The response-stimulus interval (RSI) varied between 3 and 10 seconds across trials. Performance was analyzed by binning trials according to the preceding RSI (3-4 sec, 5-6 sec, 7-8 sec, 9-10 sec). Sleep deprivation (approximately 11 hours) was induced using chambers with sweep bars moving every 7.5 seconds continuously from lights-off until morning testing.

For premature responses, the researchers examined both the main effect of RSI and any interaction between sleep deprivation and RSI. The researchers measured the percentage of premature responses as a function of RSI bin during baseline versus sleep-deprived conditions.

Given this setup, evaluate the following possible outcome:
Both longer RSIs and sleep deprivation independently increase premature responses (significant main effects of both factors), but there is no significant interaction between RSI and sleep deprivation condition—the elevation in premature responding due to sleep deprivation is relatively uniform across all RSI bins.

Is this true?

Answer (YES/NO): NO